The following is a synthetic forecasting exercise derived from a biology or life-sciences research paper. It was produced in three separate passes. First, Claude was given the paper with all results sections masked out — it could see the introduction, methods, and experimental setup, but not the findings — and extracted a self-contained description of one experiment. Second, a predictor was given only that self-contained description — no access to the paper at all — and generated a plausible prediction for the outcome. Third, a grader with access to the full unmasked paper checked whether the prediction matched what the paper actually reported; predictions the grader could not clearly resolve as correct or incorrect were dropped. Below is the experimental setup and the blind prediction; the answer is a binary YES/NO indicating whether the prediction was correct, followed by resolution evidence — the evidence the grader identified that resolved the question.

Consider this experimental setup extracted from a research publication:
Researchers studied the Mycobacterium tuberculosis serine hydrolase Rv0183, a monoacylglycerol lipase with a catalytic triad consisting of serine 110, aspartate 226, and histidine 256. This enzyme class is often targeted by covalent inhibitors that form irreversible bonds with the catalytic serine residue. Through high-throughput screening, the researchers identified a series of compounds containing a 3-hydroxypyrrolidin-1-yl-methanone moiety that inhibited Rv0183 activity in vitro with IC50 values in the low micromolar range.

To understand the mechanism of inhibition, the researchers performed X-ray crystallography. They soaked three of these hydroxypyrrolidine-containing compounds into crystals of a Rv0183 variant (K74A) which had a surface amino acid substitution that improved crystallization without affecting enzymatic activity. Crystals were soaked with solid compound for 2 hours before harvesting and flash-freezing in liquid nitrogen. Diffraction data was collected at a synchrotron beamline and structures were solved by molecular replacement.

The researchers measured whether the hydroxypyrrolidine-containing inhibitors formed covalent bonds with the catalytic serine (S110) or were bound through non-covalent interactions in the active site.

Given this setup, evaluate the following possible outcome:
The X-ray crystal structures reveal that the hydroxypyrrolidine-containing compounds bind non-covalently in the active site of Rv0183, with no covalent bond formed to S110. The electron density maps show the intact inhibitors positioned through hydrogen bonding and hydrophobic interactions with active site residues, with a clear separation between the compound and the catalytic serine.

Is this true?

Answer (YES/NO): YES